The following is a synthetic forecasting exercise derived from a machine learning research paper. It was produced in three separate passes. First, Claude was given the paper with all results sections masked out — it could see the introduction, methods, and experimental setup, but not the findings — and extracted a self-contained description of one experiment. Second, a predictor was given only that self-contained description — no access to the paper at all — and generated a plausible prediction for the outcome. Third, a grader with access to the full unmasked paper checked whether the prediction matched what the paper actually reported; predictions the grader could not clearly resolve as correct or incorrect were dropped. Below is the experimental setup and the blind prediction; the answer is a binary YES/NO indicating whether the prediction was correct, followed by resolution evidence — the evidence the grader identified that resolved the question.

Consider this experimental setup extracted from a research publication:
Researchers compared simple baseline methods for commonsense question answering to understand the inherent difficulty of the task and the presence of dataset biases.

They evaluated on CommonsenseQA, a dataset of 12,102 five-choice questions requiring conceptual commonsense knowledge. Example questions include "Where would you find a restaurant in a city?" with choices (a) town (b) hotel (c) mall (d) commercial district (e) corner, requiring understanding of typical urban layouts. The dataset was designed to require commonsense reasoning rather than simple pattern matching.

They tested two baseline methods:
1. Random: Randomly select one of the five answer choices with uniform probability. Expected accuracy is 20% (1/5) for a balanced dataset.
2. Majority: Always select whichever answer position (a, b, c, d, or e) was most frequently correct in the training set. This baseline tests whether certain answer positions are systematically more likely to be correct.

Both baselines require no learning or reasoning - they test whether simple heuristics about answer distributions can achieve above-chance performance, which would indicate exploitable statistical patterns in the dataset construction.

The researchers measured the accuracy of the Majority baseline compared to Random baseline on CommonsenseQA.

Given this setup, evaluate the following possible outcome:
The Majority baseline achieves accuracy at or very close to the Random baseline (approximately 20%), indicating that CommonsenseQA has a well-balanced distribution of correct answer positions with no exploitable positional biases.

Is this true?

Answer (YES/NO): YES